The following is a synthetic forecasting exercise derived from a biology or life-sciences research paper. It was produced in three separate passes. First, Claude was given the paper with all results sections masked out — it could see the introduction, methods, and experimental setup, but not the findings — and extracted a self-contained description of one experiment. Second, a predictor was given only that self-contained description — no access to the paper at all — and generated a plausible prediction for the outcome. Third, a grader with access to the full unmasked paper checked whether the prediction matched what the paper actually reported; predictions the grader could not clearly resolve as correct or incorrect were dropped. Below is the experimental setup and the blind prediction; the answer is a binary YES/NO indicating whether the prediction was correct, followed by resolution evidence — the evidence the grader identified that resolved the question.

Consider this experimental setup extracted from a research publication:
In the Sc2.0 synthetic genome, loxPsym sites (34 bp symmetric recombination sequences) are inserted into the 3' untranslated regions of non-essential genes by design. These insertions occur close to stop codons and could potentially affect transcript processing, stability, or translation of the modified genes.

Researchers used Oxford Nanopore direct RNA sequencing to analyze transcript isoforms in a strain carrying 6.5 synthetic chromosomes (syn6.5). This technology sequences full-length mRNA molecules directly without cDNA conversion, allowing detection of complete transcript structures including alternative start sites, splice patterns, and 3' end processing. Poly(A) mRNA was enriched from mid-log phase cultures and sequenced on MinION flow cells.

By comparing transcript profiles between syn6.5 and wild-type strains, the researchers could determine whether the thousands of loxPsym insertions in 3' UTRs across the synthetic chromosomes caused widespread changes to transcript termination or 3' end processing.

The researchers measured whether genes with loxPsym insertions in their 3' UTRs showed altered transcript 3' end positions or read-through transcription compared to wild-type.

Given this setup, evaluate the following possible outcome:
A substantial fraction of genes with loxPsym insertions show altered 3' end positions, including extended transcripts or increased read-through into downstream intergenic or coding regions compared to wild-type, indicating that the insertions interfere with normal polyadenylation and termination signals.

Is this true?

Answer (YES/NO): NO